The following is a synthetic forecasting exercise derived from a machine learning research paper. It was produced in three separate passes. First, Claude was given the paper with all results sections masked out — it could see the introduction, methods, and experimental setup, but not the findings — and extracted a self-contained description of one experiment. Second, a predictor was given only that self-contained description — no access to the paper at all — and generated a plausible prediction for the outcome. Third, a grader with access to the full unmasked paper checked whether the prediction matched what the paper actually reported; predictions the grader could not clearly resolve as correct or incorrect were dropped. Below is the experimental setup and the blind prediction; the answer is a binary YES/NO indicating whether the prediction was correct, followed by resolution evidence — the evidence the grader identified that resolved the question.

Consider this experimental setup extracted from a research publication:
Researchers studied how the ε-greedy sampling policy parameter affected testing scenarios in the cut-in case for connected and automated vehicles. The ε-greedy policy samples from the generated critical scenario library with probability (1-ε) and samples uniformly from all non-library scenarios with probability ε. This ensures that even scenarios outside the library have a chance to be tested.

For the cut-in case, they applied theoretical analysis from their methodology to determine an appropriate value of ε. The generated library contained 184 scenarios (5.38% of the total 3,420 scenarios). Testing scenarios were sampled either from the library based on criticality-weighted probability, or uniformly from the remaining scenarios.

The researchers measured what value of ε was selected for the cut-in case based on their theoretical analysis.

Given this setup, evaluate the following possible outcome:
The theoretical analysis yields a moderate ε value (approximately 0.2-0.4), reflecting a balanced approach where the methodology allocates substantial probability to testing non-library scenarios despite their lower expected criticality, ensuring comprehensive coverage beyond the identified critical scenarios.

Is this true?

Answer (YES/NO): NO